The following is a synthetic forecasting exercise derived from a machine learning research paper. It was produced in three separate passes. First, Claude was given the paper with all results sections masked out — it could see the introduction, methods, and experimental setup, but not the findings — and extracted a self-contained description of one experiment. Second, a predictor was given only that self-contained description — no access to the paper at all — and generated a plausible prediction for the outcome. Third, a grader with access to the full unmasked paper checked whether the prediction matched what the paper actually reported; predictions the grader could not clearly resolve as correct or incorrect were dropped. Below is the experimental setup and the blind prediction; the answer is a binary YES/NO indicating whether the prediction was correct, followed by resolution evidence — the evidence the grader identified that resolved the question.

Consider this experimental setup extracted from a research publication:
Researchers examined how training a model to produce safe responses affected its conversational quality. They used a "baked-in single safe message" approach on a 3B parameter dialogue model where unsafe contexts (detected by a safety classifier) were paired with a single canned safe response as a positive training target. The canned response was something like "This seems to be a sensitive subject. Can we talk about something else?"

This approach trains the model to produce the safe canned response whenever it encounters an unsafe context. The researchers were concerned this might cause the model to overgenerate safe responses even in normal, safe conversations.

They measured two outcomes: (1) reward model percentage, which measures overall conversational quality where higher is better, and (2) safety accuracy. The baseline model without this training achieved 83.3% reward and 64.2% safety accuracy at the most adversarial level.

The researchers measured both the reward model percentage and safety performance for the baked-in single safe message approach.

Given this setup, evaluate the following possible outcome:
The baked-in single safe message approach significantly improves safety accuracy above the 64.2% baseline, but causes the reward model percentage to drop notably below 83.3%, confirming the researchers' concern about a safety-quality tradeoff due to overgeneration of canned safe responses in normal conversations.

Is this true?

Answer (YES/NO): YES